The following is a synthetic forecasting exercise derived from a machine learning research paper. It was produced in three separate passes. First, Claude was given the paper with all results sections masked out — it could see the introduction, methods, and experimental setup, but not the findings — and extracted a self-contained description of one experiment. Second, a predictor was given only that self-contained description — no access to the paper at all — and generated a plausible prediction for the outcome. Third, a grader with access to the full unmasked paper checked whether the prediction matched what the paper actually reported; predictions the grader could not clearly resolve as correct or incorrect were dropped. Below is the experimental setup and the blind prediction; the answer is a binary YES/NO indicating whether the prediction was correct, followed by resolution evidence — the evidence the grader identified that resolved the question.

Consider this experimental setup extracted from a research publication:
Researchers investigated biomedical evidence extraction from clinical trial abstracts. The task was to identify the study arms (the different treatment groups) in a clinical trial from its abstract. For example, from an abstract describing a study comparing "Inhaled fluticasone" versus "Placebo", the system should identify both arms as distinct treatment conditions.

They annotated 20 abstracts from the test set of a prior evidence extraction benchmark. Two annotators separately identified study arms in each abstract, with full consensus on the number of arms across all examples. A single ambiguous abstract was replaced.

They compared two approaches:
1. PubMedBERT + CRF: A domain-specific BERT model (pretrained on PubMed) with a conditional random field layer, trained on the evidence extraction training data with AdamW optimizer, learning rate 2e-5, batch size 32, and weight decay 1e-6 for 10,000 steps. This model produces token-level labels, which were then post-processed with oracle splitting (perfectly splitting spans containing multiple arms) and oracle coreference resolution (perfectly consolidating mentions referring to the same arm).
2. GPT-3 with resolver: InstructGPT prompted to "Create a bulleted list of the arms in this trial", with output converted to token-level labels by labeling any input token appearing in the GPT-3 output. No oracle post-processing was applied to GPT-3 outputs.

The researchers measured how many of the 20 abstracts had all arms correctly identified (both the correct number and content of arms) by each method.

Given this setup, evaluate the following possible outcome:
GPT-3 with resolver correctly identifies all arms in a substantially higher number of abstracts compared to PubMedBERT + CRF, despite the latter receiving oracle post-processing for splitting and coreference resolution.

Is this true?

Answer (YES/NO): YES